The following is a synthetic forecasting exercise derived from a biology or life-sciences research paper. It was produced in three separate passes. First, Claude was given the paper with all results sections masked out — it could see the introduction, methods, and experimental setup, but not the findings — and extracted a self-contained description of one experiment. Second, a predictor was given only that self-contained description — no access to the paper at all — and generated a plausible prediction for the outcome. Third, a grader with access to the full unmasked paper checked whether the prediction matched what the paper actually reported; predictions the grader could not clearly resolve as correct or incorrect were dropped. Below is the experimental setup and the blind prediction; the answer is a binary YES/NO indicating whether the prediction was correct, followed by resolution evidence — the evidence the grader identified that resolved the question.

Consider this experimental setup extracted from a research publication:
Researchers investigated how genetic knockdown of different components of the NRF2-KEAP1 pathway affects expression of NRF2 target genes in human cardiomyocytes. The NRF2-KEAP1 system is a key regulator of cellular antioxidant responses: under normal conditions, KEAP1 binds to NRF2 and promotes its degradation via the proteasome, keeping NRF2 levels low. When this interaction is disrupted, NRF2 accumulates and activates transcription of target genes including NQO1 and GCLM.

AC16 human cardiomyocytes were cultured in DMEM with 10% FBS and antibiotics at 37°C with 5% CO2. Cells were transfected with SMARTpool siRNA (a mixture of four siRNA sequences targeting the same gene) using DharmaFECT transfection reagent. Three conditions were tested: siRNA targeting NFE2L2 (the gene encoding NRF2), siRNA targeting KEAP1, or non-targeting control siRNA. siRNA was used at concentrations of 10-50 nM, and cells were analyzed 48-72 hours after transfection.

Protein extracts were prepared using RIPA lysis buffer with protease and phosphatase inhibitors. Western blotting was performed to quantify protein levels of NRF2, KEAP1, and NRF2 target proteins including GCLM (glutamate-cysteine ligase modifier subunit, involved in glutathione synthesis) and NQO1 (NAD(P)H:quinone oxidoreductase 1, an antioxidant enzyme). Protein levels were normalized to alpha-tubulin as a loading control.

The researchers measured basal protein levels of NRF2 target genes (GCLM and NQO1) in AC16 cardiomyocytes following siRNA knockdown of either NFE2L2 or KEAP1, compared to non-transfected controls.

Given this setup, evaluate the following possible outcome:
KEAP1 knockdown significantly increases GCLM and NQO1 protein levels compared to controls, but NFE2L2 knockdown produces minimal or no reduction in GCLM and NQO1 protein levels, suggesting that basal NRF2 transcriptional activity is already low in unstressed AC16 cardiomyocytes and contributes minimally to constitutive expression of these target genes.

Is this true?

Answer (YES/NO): NO